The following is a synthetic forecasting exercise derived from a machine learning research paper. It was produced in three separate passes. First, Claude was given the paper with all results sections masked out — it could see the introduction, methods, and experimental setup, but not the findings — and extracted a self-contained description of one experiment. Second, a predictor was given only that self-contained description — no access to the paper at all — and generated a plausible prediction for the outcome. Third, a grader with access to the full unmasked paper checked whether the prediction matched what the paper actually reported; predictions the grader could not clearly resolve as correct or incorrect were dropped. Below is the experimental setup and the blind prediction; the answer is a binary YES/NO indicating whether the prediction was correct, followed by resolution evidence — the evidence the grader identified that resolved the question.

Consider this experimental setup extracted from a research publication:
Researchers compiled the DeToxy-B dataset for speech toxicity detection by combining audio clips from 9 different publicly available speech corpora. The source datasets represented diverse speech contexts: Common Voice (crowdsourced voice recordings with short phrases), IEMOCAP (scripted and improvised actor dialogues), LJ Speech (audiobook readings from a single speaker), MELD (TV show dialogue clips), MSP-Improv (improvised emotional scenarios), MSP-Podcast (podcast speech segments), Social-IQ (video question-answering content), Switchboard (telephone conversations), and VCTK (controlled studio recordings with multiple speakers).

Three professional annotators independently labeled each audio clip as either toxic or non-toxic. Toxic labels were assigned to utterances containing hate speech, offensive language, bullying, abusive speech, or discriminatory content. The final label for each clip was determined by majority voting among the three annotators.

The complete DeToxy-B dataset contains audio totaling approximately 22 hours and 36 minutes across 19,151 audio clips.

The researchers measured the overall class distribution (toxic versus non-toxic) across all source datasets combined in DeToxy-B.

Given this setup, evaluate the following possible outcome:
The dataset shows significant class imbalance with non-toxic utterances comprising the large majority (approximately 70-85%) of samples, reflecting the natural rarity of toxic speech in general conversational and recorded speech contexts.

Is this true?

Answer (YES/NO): YES